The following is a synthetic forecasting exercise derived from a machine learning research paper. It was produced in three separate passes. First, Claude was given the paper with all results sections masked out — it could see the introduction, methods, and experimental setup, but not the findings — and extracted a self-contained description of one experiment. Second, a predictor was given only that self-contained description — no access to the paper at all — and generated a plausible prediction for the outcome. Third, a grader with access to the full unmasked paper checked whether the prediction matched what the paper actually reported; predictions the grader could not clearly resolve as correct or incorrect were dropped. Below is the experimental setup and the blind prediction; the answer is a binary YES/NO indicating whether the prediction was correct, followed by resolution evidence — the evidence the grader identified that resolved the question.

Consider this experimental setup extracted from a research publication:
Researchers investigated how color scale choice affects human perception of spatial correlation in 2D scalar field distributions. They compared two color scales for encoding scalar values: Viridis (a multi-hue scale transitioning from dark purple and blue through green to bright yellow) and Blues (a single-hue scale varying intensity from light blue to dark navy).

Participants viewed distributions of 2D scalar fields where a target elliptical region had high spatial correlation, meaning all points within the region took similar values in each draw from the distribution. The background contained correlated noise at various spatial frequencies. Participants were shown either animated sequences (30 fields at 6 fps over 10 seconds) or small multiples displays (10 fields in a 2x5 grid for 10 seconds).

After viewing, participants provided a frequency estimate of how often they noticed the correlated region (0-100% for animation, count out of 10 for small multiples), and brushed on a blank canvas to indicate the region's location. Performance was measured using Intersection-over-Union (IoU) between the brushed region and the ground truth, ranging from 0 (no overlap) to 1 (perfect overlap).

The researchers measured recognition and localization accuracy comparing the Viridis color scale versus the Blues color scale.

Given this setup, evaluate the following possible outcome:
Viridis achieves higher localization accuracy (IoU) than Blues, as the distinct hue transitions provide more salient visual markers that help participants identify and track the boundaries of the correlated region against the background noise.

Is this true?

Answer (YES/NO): NO